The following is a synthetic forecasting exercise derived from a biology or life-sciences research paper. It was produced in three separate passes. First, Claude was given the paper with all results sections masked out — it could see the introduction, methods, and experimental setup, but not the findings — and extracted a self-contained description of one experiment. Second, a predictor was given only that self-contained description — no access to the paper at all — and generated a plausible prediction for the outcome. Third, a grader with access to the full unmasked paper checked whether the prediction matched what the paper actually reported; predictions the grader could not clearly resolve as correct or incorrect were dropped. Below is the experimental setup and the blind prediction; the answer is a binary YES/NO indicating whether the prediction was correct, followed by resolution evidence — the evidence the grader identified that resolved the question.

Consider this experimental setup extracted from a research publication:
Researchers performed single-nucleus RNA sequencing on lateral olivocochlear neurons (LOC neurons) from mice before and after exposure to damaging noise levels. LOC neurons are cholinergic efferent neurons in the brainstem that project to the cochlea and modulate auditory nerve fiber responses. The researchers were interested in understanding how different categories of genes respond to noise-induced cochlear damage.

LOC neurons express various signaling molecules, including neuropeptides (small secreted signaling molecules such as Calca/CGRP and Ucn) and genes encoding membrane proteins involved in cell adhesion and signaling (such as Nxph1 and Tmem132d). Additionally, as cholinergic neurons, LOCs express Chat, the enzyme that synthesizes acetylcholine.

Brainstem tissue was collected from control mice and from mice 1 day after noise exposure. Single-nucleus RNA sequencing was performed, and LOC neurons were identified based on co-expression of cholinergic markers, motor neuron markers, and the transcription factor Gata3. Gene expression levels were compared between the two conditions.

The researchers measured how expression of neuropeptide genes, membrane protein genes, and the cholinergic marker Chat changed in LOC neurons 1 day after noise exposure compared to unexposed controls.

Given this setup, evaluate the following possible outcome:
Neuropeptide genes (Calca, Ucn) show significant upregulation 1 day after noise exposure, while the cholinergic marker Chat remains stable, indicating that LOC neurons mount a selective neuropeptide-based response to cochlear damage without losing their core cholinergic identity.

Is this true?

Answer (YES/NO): YES